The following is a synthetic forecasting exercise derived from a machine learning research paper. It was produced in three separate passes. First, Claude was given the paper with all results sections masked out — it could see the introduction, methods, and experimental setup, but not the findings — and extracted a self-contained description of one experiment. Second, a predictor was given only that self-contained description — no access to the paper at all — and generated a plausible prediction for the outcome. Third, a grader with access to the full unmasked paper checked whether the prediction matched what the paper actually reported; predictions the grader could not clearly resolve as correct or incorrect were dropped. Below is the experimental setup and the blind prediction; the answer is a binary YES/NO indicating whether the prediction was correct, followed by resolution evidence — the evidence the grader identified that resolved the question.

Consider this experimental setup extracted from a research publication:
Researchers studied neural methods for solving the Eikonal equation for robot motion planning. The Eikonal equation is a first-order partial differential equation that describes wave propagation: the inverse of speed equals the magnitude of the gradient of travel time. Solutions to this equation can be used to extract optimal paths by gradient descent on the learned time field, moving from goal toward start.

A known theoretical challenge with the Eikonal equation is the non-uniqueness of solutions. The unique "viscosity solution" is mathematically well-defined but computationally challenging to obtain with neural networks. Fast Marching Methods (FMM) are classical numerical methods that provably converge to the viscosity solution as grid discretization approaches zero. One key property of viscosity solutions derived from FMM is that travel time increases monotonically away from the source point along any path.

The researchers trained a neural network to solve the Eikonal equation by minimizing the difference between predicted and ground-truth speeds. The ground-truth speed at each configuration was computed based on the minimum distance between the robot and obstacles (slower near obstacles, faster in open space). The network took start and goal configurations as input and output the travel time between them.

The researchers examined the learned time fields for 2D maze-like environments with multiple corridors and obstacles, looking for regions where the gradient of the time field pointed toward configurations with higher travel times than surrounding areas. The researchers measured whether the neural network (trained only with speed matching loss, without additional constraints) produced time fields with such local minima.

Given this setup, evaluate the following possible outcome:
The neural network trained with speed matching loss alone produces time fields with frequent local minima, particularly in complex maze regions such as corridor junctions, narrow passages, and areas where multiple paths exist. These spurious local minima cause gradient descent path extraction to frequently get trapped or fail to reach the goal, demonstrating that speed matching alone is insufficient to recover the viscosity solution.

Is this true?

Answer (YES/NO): YES